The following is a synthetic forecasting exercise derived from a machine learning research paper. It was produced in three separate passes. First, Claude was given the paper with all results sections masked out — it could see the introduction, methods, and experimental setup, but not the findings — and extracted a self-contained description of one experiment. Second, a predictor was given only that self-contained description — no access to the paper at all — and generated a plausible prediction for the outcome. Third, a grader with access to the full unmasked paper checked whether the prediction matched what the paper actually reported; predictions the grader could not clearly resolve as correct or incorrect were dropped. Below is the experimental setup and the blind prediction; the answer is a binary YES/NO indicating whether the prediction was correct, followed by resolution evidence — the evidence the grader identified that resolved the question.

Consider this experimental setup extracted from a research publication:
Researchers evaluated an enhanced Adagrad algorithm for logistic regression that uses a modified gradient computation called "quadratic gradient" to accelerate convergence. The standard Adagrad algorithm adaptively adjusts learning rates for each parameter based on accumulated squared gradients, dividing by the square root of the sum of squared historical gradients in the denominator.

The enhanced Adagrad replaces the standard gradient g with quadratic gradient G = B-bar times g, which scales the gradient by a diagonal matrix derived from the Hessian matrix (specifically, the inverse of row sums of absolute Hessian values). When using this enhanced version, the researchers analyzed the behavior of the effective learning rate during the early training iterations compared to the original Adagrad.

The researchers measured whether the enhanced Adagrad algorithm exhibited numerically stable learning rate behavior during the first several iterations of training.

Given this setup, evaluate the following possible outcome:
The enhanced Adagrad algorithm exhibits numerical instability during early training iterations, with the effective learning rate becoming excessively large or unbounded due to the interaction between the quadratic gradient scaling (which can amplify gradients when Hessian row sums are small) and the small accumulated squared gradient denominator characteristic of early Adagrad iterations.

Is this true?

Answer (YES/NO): YES